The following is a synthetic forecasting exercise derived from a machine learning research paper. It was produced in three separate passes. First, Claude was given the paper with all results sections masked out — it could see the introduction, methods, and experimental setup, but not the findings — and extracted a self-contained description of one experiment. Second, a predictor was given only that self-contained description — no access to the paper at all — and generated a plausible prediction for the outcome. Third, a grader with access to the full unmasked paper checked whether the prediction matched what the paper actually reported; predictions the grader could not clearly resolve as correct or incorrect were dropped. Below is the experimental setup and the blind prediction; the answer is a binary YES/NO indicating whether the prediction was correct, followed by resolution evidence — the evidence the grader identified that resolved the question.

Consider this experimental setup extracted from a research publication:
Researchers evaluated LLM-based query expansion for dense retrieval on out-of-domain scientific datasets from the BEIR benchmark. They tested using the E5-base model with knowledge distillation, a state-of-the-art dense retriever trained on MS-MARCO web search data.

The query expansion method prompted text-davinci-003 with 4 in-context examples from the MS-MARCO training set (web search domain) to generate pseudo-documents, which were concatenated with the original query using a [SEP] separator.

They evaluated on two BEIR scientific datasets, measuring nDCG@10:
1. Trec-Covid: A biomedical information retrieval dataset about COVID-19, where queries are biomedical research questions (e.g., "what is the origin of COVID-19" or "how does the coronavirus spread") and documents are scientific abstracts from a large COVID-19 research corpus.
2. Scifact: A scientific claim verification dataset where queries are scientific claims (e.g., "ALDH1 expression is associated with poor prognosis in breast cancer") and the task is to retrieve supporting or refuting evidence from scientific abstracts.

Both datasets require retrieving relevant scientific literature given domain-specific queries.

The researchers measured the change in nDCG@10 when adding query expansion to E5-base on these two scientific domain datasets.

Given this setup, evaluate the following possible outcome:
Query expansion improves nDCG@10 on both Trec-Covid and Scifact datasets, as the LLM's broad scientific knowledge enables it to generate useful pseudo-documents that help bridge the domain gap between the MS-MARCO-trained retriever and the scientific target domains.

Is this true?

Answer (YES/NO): NO